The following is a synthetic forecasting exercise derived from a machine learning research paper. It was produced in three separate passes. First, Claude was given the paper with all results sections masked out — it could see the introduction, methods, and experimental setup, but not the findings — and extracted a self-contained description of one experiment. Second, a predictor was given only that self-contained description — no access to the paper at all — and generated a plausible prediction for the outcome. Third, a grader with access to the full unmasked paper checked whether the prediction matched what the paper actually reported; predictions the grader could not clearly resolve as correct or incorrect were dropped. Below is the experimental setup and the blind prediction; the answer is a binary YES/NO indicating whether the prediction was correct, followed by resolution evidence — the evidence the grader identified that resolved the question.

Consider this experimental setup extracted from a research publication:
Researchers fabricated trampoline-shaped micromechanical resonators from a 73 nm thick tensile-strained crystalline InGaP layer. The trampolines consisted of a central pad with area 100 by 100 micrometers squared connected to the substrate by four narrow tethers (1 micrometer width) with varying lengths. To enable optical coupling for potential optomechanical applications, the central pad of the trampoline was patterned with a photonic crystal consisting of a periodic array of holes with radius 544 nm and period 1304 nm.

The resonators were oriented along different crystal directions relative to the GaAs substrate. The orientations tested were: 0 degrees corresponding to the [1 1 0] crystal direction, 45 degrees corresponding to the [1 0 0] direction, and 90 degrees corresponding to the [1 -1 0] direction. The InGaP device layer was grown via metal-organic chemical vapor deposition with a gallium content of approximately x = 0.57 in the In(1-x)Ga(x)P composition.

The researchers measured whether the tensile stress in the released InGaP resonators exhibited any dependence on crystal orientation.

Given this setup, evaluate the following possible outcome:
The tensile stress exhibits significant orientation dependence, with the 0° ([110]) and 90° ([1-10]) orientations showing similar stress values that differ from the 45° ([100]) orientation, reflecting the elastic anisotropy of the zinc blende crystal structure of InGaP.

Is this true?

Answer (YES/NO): NO